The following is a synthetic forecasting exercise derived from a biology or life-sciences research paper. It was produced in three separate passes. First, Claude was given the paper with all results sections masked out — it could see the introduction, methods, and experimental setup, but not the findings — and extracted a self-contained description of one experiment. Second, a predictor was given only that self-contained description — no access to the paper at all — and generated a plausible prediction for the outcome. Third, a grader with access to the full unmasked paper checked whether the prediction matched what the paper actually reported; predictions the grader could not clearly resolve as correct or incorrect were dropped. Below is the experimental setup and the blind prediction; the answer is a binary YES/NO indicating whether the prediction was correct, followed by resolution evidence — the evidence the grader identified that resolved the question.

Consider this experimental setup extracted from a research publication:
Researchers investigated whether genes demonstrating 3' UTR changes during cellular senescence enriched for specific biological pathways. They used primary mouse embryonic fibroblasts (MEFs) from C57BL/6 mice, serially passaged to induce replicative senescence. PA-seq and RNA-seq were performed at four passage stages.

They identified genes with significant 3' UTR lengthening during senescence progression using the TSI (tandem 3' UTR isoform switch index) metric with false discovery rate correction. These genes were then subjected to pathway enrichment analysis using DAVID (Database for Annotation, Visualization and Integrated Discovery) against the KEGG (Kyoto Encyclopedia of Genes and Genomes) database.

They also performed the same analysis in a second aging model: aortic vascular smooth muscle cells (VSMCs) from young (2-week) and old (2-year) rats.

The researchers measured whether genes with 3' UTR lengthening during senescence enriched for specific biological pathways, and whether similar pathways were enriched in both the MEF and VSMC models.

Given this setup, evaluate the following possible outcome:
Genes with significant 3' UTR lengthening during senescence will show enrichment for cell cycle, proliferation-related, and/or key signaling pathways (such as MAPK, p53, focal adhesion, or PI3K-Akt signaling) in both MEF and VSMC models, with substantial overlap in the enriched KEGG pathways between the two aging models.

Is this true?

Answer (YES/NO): YES